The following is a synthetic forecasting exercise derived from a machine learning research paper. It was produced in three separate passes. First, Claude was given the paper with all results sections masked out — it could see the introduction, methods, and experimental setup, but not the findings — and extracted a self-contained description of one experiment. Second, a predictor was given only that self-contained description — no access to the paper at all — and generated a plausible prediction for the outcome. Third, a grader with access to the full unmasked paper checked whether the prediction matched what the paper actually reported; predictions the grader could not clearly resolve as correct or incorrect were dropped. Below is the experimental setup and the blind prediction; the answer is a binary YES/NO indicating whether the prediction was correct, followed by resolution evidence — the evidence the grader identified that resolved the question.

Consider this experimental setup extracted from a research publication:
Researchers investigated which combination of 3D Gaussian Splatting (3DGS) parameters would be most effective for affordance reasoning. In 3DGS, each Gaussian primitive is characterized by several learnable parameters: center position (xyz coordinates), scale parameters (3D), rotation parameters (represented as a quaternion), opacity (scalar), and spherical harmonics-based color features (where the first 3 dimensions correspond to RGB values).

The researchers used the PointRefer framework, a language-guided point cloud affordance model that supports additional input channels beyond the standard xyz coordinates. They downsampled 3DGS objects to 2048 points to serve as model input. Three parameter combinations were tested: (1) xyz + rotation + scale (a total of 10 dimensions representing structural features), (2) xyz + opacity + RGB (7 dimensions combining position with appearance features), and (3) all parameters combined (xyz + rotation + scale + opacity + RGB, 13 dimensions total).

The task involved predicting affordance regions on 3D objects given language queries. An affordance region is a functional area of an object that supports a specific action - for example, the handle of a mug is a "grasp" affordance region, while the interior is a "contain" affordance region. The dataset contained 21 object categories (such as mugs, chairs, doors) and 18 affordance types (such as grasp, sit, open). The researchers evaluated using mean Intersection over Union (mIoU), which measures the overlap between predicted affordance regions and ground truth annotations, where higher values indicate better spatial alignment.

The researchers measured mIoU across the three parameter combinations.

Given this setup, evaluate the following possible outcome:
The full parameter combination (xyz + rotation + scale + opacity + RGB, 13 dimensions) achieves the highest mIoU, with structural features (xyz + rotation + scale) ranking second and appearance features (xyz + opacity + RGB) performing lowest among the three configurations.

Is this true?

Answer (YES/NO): NO